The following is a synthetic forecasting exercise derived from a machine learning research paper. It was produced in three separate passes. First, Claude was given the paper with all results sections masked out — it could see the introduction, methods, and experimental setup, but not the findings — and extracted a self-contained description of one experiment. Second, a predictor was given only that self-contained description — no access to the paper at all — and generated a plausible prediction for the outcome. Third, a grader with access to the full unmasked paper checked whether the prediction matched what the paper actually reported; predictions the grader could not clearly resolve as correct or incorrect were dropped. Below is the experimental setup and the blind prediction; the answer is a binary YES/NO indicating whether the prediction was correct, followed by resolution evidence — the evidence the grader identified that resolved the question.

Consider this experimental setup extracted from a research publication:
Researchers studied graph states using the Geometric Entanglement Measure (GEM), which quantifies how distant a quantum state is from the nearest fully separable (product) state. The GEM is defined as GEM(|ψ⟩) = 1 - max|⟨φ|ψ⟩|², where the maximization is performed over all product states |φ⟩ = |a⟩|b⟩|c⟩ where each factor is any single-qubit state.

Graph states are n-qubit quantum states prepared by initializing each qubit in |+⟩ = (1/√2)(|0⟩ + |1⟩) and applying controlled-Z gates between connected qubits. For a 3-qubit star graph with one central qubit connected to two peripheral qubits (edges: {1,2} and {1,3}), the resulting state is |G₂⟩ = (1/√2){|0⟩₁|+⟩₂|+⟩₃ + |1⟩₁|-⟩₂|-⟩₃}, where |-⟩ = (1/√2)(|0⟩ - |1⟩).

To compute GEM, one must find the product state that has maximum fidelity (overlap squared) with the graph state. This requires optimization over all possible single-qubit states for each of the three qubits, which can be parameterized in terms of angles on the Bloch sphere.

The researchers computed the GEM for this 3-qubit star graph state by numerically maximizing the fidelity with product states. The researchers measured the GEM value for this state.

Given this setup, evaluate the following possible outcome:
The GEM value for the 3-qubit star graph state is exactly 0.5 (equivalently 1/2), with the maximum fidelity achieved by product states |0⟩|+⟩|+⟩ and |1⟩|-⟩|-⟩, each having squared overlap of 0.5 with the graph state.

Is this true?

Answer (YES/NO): YES